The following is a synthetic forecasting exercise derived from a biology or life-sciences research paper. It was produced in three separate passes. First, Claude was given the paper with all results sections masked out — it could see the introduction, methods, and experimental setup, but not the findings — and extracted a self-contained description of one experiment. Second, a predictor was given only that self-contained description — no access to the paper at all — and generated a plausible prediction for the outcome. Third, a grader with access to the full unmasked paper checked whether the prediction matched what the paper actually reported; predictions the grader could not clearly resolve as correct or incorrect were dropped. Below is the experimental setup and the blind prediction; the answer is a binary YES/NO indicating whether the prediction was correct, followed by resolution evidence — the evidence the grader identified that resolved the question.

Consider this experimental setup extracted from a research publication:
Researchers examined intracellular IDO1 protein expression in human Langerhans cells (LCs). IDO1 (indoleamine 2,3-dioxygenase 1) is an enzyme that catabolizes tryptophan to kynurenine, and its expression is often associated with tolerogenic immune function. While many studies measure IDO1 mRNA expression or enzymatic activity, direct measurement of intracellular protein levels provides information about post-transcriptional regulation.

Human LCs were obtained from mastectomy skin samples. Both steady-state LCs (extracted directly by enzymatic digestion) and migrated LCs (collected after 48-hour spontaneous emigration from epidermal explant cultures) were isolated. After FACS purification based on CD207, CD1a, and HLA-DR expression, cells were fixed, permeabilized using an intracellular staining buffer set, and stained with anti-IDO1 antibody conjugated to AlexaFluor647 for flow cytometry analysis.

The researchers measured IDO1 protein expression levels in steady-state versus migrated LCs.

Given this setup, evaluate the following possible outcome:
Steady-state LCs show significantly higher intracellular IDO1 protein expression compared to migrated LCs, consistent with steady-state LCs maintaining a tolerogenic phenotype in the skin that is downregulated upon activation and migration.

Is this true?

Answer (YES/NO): NO